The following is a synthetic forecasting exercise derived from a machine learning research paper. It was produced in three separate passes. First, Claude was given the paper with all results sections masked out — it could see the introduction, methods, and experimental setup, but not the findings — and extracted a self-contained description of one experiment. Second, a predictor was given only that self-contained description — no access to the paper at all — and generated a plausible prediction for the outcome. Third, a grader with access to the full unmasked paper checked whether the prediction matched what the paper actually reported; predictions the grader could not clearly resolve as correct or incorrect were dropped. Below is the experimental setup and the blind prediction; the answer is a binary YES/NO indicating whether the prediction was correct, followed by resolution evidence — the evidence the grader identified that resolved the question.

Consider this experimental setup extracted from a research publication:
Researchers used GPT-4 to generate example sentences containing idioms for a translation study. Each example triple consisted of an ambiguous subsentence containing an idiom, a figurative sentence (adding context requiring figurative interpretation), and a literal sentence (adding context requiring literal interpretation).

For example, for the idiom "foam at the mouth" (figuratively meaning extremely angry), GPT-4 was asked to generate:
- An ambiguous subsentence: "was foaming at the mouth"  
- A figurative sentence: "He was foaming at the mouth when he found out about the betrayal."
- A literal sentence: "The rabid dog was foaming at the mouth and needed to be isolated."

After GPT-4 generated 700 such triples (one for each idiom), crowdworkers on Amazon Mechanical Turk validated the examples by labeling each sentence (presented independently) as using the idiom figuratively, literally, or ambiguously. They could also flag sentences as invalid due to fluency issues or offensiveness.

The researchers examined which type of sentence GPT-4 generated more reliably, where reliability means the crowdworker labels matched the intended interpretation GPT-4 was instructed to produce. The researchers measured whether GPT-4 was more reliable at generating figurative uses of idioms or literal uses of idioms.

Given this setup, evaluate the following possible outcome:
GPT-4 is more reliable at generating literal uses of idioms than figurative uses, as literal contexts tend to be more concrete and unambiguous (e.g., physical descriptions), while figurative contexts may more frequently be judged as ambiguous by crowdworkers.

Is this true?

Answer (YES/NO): NO